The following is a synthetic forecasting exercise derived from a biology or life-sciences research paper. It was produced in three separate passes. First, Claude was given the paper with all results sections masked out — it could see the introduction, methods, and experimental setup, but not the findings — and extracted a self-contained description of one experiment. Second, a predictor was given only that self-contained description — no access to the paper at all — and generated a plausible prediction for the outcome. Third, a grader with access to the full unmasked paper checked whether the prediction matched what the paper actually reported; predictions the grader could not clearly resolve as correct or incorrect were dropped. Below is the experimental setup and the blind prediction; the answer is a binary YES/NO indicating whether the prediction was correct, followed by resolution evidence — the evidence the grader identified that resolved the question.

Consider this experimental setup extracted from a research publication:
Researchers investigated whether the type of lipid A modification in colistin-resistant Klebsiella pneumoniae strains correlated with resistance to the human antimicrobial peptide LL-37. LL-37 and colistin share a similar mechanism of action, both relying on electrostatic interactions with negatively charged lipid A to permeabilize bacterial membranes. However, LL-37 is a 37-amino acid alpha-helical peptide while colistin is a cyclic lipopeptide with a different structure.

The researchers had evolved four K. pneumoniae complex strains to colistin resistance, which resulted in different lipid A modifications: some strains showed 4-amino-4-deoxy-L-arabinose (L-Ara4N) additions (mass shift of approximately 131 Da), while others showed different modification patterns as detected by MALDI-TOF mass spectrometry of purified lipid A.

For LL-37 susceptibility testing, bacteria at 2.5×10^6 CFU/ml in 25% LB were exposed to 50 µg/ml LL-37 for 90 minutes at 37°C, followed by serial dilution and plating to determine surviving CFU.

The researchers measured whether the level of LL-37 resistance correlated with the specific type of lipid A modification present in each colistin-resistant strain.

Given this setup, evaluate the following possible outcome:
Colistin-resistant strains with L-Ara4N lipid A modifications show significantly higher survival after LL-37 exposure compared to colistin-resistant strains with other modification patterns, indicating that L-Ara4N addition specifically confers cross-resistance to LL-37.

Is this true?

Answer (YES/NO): NO